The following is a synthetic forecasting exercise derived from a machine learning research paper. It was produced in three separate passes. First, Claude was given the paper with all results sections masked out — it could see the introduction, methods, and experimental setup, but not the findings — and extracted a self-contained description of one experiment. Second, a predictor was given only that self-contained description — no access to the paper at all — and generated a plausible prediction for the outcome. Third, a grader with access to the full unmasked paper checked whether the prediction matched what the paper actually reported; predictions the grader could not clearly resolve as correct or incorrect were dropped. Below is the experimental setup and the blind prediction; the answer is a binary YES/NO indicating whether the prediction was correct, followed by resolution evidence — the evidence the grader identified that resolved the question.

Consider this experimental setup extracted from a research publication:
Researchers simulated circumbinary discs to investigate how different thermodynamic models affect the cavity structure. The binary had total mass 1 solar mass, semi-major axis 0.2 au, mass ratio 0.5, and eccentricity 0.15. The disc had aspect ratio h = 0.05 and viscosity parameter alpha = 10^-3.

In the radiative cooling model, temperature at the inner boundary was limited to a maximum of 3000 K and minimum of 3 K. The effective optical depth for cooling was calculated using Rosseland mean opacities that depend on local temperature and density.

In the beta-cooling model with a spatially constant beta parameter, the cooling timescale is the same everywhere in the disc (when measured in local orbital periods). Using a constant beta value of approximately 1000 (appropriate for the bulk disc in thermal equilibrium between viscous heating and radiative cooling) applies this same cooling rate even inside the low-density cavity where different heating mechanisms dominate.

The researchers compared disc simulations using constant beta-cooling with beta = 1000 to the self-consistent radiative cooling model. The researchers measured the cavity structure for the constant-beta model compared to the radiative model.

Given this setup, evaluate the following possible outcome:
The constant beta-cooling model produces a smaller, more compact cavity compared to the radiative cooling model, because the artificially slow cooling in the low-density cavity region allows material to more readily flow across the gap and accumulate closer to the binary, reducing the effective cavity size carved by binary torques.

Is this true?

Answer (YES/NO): NO